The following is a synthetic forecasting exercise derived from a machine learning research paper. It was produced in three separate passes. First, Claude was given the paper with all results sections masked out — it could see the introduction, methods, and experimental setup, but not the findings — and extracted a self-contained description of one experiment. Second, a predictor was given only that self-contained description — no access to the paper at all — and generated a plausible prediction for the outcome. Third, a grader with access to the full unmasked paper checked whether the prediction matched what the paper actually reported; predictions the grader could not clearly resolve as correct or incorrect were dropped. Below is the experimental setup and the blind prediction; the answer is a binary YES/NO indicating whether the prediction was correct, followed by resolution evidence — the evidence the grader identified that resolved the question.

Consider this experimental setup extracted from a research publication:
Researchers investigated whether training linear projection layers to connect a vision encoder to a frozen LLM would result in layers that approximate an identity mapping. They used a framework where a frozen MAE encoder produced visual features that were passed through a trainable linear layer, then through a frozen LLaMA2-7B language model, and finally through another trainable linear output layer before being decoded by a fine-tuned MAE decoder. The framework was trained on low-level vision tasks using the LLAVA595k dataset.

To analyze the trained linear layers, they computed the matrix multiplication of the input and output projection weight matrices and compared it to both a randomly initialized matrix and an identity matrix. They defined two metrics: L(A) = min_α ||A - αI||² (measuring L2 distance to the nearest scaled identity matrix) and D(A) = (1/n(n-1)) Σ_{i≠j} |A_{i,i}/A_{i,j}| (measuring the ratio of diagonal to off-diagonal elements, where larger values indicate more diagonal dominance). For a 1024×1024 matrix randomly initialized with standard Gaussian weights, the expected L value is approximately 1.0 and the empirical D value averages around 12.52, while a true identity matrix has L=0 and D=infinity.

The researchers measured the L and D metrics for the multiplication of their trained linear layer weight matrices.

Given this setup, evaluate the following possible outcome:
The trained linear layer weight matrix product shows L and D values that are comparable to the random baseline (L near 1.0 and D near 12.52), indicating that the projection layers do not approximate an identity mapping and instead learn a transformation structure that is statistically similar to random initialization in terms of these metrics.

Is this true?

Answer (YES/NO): NO